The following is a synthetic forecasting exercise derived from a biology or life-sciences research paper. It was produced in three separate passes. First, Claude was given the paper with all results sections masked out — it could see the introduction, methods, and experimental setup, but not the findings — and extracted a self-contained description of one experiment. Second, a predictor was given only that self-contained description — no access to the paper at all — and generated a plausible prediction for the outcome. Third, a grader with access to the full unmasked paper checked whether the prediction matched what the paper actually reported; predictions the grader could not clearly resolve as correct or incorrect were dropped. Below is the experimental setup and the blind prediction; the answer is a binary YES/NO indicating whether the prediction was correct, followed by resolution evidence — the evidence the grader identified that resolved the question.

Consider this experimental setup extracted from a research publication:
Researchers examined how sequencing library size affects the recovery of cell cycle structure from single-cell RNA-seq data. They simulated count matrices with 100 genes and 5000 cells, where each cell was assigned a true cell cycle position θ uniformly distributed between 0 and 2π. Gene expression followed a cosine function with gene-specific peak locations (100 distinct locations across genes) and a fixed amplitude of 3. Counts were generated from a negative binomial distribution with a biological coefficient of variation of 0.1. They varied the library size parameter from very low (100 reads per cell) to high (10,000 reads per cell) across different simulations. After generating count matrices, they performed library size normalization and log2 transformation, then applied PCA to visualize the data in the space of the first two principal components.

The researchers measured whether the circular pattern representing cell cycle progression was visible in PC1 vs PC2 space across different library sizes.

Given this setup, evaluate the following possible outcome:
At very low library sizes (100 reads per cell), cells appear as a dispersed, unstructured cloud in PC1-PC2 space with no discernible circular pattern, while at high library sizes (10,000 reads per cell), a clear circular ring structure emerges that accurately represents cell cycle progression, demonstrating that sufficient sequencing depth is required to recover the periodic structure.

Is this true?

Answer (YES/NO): NO